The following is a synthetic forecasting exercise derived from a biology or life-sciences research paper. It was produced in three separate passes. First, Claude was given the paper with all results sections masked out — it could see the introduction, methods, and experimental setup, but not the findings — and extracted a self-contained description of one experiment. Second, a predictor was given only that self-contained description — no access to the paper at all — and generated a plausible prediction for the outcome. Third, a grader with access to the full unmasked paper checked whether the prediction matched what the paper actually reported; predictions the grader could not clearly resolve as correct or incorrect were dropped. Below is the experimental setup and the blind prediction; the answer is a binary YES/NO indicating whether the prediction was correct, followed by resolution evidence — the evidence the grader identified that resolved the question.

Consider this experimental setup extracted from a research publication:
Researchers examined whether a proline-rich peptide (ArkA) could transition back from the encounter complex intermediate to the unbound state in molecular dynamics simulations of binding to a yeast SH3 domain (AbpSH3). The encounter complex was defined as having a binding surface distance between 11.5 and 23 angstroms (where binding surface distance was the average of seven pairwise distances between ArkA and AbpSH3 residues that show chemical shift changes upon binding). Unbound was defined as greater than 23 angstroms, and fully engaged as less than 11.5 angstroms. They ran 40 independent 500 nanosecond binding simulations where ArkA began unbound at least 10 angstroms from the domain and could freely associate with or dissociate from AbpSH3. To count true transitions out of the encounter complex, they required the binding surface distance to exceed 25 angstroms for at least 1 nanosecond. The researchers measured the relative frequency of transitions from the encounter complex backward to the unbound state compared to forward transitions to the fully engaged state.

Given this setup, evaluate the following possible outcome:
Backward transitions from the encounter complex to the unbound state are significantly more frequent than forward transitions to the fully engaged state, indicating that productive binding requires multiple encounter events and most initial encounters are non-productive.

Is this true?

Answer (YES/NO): YES